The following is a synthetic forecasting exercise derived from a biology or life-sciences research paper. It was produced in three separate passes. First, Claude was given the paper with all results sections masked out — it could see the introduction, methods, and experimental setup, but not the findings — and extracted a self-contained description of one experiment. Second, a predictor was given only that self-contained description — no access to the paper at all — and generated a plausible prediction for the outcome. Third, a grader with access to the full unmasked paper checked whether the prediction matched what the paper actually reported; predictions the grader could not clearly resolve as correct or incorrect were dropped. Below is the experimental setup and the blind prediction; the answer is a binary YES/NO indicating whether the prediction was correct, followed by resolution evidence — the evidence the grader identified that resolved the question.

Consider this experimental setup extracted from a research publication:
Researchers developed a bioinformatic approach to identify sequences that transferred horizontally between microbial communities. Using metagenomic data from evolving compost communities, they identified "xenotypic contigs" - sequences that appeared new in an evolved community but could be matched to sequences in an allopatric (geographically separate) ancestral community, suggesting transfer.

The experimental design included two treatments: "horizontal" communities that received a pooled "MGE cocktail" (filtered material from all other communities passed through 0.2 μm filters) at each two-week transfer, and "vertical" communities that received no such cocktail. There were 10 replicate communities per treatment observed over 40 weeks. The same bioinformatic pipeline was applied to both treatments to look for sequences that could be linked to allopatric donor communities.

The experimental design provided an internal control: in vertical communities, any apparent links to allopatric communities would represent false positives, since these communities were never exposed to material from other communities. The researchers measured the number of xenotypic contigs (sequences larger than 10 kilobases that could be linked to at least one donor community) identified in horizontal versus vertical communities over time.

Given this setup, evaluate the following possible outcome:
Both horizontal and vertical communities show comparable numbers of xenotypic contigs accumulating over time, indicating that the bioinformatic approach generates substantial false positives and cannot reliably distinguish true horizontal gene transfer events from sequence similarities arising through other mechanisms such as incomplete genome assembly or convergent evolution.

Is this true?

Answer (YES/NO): NO